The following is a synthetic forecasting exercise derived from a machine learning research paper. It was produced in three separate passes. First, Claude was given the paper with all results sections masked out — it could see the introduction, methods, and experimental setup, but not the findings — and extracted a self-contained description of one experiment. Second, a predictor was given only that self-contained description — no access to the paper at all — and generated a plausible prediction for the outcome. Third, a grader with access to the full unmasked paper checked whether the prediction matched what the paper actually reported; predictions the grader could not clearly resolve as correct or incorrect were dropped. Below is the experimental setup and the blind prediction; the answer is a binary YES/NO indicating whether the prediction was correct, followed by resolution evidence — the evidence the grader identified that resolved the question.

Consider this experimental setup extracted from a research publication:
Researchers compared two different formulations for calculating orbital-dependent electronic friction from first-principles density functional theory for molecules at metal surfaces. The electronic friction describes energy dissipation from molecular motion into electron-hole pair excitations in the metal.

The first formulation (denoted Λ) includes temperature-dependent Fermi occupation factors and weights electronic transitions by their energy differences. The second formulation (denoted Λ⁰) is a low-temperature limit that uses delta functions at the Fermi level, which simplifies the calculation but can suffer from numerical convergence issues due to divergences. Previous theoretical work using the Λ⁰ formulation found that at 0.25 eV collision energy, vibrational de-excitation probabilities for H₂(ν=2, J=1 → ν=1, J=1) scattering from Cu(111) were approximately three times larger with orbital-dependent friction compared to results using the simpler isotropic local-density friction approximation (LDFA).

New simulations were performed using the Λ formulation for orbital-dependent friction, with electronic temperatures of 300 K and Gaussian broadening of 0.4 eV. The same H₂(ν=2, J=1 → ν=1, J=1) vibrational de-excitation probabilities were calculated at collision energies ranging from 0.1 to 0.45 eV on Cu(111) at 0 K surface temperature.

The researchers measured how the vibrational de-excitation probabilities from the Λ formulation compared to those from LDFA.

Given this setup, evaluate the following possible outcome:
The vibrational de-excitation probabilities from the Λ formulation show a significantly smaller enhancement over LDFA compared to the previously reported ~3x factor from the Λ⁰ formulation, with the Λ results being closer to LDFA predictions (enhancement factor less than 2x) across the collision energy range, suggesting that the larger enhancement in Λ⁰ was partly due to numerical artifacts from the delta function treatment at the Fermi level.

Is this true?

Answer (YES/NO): YES